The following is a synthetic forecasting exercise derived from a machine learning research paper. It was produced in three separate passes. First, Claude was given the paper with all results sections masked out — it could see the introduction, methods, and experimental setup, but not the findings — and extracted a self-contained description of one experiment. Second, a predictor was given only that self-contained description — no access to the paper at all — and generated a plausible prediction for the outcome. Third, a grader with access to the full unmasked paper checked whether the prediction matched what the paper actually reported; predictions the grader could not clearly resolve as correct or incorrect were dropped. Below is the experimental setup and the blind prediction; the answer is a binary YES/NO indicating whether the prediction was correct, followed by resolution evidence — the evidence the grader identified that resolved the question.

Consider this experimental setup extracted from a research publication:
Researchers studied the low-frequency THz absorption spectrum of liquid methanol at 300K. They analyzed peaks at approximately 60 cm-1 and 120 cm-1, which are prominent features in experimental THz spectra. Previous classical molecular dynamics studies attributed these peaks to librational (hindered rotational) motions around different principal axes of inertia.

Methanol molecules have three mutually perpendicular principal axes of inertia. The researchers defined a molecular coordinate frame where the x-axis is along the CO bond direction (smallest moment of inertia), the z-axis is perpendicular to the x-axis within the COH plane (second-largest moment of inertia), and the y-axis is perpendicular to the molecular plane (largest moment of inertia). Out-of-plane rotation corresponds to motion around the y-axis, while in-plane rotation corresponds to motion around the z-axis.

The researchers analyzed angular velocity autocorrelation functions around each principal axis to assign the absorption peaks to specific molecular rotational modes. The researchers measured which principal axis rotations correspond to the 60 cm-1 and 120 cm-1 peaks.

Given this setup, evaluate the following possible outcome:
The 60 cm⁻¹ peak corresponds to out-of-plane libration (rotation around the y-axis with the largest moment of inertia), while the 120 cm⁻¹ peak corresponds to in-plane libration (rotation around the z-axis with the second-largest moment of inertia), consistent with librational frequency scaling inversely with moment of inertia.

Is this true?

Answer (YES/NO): NO